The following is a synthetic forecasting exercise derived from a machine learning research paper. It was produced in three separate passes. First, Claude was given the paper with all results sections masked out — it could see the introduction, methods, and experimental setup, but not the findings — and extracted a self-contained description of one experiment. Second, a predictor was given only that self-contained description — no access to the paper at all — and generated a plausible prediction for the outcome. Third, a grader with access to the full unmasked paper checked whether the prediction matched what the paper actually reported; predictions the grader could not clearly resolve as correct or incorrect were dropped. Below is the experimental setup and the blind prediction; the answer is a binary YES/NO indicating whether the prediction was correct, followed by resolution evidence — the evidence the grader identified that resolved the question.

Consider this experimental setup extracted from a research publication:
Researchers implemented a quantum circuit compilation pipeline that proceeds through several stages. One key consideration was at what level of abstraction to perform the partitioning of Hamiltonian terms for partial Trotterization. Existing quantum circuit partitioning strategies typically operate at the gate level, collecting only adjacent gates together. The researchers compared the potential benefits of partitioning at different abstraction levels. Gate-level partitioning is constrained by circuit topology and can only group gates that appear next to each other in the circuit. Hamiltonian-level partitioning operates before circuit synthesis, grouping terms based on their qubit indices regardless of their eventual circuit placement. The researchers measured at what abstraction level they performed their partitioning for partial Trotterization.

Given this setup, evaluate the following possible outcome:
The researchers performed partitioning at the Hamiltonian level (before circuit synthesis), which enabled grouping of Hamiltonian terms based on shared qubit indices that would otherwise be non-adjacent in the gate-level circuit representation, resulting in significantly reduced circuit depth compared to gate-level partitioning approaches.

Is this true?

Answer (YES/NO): NO